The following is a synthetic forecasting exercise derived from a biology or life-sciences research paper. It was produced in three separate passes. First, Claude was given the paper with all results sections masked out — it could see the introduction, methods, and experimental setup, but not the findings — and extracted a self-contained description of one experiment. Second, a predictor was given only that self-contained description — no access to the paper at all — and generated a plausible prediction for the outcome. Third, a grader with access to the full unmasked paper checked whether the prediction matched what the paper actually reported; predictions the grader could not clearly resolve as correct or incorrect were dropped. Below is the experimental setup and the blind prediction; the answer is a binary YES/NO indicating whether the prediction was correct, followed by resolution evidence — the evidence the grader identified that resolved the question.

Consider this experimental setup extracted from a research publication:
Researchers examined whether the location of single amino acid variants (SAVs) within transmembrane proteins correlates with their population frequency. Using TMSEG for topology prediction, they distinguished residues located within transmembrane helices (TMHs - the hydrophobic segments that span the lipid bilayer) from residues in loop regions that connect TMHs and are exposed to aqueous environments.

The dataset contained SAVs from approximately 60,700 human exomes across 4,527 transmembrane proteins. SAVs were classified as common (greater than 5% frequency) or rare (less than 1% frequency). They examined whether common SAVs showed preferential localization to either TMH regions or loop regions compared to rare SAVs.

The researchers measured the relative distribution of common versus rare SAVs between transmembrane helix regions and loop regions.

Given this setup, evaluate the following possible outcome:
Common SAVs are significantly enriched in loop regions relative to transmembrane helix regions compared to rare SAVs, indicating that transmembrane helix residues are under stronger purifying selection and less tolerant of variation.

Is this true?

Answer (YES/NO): NO